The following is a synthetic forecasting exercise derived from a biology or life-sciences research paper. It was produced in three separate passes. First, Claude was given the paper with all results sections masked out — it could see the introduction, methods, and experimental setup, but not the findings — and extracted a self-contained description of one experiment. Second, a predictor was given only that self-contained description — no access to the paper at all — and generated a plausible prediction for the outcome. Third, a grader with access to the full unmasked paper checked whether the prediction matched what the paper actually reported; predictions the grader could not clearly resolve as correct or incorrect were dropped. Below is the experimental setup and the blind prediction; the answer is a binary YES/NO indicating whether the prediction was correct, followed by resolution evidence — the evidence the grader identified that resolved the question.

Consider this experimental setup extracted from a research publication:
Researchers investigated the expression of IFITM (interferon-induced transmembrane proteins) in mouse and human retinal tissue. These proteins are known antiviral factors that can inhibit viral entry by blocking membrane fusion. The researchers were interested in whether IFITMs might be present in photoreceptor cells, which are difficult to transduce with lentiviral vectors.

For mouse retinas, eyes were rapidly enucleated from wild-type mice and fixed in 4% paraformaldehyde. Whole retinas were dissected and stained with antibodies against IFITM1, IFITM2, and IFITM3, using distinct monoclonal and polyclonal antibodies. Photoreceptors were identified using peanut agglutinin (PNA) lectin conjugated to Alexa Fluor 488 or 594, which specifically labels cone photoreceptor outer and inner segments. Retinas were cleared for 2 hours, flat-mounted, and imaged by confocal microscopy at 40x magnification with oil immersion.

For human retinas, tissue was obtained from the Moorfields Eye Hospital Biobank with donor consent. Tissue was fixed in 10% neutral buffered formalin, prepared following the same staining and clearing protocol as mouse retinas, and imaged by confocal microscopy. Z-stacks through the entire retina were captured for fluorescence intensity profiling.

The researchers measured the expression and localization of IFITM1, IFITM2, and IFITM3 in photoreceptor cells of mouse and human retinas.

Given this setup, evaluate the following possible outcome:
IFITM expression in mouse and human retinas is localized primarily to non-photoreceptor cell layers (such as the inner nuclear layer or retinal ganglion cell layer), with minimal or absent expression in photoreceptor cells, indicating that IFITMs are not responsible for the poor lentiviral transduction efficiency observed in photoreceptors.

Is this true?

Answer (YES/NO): NO